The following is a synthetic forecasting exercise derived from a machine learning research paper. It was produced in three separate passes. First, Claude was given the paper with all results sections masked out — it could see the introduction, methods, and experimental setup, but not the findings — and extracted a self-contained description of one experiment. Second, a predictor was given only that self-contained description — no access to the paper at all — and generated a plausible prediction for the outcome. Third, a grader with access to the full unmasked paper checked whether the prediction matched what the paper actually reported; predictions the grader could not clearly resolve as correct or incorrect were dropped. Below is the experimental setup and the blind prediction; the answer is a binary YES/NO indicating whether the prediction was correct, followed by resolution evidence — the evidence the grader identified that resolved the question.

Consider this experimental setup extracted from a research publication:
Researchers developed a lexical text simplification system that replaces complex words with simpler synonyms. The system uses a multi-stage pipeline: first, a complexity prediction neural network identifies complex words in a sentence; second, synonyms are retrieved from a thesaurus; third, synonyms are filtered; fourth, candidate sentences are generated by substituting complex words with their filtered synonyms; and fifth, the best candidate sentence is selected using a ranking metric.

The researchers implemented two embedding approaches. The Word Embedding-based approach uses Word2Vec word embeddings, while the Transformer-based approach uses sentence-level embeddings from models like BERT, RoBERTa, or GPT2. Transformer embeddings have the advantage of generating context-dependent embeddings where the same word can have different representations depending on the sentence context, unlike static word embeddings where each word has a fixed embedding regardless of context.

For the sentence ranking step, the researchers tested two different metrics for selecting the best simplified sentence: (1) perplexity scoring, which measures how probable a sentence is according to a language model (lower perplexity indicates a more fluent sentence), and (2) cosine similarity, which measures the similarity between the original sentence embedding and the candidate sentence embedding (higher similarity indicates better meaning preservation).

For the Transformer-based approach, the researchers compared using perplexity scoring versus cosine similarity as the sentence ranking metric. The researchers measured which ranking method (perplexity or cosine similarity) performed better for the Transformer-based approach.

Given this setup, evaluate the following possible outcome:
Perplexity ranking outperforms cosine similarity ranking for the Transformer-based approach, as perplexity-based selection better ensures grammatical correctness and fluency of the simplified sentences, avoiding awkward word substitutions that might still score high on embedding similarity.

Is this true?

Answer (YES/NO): NO